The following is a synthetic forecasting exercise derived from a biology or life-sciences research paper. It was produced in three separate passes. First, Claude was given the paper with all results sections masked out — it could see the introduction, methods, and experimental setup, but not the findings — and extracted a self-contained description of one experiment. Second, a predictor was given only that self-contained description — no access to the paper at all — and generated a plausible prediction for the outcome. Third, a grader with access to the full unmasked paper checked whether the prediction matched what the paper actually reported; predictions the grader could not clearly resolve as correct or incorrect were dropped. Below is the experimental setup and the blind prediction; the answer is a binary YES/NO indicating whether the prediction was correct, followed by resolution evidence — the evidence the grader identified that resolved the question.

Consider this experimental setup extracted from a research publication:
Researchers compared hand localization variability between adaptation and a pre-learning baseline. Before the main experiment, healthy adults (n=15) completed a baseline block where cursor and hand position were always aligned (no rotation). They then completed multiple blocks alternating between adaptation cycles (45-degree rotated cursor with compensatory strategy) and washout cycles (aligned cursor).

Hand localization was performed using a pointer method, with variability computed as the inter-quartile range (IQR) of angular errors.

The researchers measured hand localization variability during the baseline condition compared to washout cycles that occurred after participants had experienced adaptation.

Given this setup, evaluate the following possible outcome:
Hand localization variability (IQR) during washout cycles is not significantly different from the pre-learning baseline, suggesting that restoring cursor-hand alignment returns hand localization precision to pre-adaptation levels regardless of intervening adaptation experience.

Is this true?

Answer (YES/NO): YES